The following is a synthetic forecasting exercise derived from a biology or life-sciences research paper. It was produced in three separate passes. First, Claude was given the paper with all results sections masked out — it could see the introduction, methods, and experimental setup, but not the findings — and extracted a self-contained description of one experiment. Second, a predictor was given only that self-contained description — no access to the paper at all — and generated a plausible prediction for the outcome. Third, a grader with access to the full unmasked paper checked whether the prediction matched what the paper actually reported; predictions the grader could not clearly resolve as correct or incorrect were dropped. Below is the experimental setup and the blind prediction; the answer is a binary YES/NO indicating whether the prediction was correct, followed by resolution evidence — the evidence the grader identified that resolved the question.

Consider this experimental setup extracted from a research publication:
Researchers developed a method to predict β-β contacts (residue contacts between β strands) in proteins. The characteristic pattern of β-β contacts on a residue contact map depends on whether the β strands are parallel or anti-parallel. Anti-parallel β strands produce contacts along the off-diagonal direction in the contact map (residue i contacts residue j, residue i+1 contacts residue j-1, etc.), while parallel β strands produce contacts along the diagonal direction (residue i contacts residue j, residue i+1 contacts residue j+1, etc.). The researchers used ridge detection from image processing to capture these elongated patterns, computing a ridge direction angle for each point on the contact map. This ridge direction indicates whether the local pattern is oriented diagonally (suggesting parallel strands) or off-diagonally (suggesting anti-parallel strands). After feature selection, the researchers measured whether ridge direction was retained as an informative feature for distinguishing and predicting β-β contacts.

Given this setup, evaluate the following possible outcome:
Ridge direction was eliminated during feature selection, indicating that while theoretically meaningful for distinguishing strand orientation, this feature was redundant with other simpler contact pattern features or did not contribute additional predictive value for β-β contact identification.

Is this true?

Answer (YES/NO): NO